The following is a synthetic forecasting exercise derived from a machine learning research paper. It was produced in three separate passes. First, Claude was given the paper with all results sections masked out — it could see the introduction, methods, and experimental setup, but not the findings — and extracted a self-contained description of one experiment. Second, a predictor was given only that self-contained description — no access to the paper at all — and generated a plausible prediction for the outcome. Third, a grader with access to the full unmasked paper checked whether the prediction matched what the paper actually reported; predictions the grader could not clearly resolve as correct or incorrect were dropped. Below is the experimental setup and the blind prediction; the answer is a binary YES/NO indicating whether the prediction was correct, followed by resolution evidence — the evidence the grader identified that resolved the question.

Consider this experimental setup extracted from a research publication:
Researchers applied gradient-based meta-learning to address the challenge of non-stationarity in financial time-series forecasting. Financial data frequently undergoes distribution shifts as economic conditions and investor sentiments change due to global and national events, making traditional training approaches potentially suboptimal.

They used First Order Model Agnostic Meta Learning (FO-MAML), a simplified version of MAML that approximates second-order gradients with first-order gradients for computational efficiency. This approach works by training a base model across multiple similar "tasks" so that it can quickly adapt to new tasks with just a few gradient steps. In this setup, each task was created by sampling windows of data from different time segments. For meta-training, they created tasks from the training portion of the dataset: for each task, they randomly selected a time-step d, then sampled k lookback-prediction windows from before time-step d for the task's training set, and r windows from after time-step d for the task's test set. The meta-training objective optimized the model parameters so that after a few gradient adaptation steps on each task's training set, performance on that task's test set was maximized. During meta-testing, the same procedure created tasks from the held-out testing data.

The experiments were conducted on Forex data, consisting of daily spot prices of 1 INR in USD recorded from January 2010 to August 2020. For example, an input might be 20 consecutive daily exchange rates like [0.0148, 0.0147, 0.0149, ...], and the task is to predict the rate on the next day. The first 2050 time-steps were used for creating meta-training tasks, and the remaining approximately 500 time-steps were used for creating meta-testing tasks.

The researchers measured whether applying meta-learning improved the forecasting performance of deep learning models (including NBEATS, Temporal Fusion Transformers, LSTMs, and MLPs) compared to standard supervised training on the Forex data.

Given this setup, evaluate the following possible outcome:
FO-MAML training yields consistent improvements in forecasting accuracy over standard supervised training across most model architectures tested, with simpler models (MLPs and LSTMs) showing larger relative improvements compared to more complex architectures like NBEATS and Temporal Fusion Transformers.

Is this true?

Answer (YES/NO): NO